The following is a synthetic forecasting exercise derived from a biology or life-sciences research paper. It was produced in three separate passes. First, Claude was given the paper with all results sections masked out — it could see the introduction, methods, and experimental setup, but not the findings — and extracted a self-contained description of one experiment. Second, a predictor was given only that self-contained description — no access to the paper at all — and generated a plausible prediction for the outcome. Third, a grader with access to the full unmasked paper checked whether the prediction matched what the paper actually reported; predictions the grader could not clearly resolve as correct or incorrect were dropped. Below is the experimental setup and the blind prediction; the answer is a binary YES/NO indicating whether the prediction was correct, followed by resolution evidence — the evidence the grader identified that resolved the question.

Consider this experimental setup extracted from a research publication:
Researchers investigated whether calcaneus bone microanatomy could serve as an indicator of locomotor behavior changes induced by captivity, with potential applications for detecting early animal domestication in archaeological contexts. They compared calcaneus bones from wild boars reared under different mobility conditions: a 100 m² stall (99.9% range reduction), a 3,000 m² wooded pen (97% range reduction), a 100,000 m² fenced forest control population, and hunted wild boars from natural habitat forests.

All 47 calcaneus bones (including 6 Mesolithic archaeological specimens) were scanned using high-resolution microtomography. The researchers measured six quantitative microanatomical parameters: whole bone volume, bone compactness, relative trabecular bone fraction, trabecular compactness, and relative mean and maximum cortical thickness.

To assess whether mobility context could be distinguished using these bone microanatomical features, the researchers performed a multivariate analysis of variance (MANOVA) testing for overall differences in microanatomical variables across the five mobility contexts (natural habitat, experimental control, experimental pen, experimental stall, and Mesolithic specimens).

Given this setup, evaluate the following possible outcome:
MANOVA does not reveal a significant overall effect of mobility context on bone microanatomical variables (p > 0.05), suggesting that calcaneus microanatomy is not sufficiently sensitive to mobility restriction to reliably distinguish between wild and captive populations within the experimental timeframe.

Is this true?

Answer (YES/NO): NO